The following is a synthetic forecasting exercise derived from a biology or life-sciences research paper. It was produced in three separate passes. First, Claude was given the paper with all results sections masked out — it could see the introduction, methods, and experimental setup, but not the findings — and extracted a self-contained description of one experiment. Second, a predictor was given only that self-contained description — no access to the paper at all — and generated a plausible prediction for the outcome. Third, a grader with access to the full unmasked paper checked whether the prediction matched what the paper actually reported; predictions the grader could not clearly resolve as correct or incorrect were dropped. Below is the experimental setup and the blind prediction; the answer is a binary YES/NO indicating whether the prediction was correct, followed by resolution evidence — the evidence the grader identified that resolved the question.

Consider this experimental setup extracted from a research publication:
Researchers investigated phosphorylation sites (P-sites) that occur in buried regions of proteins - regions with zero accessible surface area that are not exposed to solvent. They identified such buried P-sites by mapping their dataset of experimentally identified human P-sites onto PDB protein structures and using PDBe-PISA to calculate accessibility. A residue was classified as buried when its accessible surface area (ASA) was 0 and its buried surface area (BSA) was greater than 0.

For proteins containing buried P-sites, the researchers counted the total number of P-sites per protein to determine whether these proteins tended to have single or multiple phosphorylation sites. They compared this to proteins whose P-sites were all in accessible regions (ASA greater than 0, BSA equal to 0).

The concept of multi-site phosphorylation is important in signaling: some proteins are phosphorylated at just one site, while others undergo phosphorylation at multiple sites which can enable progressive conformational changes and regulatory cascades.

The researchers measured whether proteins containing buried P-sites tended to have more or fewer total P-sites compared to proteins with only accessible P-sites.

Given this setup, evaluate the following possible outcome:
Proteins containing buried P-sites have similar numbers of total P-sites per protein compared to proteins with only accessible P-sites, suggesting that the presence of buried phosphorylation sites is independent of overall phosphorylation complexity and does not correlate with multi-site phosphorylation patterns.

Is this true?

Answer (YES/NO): NO